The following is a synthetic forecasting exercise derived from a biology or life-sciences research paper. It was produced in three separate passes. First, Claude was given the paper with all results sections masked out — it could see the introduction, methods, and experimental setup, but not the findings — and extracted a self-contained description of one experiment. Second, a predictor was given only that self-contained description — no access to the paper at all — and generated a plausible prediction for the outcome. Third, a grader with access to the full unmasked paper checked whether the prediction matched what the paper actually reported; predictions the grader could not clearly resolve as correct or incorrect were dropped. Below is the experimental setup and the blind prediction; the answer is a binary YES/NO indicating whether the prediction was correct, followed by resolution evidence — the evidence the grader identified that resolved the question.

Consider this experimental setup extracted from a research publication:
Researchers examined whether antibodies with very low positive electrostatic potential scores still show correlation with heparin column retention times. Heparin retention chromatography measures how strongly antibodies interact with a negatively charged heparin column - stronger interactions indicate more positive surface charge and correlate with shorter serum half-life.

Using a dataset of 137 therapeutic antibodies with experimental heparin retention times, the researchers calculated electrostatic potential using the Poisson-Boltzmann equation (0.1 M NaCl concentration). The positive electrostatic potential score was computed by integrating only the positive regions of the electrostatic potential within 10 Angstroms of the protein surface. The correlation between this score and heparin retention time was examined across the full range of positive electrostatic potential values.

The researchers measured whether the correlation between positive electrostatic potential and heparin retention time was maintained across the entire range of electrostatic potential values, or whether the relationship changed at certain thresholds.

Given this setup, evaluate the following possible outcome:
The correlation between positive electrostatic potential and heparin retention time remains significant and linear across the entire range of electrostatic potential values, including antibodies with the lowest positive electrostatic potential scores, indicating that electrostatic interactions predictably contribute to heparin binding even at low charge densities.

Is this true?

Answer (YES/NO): NO